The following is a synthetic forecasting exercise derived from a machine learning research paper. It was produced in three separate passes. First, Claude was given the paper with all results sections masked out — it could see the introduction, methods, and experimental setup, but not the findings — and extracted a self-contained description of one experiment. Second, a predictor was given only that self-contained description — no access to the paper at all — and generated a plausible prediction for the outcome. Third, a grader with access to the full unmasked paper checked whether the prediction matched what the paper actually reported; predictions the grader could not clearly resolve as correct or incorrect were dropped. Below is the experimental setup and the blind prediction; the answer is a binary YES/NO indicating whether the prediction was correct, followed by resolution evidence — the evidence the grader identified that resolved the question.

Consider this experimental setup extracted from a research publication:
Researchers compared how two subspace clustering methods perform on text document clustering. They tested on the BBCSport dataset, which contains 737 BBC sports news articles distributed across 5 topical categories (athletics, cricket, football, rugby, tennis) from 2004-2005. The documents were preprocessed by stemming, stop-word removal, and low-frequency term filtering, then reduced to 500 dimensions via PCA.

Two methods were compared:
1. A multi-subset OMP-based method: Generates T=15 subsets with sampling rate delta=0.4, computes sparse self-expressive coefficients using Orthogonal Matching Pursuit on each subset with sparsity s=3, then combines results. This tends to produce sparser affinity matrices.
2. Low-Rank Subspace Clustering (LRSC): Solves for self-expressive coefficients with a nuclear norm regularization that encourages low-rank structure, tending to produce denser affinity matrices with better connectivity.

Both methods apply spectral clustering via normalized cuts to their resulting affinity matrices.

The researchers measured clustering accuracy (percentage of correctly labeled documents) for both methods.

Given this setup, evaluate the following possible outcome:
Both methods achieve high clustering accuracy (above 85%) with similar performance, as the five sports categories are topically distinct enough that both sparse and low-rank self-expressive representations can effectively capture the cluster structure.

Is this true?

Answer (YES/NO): NO